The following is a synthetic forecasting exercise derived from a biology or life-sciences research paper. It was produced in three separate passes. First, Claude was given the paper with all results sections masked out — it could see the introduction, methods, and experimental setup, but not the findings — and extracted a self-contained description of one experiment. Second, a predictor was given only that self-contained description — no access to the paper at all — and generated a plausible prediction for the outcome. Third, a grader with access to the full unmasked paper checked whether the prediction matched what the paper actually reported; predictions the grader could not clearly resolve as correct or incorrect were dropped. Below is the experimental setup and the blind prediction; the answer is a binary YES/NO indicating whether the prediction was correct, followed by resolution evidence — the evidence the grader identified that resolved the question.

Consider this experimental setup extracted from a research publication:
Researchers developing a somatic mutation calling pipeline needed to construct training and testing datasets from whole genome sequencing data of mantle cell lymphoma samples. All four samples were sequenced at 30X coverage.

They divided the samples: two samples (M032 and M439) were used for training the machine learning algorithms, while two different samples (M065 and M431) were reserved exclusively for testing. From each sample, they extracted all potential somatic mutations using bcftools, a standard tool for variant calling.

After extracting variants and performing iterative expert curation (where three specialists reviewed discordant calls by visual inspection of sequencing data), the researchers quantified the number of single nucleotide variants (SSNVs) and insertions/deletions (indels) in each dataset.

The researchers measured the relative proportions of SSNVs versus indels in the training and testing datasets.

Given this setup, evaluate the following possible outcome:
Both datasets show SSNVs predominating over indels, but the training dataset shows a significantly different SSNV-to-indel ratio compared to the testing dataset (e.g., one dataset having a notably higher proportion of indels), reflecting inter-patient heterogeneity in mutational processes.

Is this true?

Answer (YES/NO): YES